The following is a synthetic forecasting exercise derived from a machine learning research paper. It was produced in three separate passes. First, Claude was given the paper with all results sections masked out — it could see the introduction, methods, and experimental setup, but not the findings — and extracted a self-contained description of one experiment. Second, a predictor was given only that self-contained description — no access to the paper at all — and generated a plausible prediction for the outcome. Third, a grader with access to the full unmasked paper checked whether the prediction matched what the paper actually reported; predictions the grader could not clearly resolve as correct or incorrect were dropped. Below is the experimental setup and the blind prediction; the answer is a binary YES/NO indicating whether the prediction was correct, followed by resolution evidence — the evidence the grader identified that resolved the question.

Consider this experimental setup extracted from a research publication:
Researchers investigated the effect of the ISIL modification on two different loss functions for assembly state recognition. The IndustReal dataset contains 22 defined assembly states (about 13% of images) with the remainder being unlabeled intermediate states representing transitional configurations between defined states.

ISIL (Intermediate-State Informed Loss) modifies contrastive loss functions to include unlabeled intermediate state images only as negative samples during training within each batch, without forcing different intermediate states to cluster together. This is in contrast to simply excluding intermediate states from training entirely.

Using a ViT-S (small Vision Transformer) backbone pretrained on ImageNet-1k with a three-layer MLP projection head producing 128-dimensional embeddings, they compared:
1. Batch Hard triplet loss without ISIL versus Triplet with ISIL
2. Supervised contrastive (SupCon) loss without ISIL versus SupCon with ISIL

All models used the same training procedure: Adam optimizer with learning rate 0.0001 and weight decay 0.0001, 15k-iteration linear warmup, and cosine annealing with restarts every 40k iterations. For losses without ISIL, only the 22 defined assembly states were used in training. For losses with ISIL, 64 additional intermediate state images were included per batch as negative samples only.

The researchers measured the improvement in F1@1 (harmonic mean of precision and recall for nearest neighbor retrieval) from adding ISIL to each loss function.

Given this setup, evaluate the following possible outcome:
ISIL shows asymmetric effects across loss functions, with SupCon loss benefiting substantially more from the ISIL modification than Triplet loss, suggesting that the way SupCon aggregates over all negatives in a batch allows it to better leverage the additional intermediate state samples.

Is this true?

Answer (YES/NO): NO